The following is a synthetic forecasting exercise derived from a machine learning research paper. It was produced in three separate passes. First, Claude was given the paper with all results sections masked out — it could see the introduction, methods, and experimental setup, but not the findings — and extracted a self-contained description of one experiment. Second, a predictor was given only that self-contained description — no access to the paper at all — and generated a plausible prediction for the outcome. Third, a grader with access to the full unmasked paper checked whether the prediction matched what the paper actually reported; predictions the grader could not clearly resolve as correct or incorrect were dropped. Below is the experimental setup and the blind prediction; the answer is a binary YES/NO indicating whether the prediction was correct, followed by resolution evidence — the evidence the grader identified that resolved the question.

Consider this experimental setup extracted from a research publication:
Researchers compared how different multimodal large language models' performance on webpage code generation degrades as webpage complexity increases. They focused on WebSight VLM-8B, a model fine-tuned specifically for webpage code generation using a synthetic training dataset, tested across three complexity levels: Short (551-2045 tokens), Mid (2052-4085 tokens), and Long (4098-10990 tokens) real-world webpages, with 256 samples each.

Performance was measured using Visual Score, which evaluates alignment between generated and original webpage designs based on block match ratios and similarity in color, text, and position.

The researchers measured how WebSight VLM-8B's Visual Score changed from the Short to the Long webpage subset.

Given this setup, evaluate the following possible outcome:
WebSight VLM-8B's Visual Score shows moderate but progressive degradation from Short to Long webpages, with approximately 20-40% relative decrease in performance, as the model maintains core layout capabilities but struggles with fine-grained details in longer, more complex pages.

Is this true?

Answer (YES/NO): NO